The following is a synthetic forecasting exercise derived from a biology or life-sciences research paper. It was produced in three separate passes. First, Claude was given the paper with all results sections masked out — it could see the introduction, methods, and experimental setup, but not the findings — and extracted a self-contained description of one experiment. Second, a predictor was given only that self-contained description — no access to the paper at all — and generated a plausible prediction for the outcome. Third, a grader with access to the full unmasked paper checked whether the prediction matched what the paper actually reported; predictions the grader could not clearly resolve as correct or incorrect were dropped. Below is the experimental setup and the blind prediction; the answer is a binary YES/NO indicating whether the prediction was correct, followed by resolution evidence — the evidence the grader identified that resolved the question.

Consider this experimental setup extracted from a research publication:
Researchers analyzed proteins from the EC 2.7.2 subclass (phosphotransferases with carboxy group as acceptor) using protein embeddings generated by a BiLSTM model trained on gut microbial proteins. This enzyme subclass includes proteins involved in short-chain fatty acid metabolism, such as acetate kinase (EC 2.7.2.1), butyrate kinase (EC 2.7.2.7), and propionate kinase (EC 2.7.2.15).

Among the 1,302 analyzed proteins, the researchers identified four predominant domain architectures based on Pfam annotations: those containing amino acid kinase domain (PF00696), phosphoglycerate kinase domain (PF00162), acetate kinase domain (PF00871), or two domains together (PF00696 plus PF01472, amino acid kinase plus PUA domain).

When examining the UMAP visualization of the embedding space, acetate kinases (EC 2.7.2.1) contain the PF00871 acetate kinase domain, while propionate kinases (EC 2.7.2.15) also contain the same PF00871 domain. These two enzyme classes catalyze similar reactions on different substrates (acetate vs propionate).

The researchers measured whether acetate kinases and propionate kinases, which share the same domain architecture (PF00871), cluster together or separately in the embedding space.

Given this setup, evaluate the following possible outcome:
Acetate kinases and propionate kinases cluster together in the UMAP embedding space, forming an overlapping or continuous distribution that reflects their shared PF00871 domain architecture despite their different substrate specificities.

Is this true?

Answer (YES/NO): YES